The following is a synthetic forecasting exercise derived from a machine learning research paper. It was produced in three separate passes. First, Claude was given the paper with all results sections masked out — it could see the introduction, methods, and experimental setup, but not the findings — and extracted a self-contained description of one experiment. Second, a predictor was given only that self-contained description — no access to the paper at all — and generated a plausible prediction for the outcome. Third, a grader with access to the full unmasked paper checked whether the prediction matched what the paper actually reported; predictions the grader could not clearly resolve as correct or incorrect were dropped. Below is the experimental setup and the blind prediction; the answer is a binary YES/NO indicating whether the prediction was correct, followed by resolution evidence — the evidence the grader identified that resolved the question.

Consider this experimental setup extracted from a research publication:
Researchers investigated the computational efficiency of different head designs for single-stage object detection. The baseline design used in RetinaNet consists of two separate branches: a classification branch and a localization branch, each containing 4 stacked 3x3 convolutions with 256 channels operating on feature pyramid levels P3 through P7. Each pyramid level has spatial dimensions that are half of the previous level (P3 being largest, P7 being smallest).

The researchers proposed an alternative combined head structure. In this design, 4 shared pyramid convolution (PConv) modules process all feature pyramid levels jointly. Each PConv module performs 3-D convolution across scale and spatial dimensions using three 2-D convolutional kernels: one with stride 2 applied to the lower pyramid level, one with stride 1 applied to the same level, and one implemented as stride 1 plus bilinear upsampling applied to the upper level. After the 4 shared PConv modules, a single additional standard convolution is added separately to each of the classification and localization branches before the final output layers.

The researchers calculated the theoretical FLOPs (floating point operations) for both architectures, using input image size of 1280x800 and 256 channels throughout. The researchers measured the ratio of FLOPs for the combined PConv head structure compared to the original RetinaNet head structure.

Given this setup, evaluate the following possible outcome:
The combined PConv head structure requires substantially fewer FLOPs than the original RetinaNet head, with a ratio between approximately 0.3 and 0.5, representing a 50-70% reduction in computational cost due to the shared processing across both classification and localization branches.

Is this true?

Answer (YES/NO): NO